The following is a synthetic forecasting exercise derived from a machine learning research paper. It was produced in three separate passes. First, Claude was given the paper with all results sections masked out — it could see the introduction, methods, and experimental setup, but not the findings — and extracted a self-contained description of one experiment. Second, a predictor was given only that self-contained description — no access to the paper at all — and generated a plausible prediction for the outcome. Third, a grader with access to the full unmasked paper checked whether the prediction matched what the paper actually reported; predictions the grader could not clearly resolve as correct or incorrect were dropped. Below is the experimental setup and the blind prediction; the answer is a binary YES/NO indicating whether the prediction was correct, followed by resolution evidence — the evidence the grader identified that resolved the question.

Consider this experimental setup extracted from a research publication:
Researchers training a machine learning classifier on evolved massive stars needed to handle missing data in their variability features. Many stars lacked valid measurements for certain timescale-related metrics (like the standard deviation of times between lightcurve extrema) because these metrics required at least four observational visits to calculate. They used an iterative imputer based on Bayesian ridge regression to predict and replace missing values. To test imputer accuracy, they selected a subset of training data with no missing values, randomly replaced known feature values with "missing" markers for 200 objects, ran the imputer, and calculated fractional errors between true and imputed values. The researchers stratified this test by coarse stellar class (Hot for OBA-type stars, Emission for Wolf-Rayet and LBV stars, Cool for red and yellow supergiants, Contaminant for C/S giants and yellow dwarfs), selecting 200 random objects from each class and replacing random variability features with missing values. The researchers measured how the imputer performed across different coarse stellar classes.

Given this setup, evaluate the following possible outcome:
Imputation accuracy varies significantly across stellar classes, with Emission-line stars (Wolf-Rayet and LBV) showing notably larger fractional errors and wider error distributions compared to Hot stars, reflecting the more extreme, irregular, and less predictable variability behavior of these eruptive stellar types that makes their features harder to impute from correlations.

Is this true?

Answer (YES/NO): NO